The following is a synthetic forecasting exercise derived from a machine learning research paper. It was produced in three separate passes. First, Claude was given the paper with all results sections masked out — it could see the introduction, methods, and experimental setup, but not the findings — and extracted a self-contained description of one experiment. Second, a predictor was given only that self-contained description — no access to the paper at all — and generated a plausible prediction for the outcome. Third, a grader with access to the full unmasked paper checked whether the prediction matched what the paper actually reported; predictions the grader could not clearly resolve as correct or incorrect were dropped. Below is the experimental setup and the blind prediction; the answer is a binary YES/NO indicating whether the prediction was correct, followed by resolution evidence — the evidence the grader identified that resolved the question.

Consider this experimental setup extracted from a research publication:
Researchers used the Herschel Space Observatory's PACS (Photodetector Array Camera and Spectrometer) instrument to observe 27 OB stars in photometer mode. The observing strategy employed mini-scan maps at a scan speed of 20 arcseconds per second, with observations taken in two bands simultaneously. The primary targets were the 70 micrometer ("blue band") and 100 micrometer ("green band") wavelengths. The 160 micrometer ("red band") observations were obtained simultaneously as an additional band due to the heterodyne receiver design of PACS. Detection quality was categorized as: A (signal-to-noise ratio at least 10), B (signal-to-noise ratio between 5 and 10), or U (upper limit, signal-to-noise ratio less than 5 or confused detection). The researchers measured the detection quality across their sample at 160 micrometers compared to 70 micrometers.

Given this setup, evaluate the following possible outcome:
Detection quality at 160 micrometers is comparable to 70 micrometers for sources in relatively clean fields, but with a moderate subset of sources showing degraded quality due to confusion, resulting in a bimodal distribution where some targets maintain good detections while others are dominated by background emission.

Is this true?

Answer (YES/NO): NO